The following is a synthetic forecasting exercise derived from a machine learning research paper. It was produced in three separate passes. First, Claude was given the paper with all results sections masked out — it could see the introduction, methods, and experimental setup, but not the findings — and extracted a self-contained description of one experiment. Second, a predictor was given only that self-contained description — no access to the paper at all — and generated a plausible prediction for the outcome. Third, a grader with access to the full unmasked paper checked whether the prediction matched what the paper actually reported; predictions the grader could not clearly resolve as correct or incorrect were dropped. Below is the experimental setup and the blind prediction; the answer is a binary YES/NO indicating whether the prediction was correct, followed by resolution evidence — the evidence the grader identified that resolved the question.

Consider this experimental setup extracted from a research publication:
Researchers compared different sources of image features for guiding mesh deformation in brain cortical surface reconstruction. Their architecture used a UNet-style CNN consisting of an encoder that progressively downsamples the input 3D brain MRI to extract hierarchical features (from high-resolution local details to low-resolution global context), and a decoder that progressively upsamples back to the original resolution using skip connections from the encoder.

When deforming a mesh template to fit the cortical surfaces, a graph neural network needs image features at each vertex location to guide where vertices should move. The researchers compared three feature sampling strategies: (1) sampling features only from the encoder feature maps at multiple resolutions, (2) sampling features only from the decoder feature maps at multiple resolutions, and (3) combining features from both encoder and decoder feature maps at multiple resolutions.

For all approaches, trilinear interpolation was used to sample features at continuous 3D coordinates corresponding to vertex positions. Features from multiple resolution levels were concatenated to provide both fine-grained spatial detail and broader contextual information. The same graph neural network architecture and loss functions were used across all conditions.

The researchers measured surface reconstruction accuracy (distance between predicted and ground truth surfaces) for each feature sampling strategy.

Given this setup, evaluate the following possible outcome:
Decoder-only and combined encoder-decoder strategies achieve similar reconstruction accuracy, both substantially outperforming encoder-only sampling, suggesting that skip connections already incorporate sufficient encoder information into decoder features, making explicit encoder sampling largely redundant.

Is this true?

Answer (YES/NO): NO